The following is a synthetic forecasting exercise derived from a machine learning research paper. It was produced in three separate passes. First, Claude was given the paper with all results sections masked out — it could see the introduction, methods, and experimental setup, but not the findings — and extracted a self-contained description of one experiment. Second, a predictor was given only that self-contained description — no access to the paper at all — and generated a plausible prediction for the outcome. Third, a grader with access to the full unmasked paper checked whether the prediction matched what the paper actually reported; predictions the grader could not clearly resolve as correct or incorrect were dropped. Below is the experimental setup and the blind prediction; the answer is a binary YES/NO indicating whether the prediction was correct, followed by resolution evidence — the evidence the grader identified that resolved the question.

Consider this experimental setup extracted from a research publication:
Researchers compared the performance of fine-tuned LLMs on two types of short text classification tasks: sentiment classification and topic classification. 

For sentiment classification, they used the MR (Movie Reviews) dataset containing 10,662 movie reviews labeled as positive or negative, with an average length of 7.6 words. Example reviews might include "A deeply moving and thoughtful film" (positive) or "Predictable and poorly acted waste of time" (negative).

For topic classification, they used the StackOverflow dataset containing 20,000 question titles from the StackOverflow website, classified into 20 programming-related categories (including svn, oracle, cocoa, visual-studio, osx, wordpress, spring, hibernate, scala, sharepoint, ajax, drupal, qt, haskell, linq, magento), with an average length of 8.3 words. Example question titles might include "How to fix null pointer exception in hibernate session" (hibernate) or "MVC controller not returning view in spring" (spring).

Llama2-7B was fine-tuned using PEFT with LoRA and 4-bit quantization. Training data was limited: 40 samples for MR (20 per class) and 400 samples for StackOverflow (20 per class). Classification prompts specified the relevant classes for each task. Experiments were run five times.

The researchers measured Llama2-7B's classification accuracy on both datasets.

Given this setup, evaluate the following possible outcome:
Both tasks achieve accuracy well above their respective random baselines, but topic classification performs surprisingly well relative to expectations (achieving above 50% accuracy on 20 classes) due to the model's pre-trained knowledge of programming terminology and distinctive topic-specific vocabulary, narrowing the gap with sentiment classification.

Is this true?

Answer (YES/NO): YES